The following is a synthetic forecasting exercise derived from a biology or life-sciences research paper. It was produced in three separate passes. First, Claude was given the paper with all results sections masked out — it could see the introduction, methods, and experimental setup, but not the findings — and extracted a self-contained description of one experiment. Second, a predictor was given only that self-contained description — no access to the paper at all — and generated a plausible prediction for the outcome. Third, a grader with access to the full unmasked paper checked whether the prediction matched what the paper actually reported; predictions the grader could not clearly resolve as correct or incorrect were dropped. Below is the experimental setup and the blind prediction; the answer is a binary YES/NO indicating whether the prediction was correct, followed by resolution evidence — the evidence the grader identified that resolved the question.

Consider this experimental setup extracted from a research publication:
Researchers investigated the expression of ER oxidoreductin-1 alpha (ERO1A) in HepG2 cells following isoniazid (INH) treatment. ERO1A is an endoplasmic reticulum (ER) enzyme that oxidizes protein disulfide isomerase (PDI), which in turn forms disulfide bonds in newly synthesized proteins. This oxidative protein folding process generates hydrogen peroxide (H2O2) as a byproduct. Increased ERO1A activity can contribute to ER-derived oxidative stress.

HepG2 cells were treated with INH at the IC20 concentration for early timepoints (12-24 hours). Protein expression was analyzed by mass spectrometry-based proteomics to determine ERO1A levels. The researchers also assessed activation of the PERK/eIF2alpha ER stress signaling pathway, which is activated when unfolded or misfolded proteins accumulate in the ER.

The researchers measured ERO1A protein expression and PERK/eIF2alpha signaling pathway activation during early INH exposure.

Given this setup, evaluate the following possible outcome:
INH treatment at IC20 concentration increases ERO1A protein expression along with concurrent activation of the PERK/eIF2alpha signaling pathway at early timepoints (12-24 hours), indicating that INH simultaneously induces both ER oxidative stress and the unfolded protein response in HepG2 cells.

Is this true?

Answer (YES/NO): YES